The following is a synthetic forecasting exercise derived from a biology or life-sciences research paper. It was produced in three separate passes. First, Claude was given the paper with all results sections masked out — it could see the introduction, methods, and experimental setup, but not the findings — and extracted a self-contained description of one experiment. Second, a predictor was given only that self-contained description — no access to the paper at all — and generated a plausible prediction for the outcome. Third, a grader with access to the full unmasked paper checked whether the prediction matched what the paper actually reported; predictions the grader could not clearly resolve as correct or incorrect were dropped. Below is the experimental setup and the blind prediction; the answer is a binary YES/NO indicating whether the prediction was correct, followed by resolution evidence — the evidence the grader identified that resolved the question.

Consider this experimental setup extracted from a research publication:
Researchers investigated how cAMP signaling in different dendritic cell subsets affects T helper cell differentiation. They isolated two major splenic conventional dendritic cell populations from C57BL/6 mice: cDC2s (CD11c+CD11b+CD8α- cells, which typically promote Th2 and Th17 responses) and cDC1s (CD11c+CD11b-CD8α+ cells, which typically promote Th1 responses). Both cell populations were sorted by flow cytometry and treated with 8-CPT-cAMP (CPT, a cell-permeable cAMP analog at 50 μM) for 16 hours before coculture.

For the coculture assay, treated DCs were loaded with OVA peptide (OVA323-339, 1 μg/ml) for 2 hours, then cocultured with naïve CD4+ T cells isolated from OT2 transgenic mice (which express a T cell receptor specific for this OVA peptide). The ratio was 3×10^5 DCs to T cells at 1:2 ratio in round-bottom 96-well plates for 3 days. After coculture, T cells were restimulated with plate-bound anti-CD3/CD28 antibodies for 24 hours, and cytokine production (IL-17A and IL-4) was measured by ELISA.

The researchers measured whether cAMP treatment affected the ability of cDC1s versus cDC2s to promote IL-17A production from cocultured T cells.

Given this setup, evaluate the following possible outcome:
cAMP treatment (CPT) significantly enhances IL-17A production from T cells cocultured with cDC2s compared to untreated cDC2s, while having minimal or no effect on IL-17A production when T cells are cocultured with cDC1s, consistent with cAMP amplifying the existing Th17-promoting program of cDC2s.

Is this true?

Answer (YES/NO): YES